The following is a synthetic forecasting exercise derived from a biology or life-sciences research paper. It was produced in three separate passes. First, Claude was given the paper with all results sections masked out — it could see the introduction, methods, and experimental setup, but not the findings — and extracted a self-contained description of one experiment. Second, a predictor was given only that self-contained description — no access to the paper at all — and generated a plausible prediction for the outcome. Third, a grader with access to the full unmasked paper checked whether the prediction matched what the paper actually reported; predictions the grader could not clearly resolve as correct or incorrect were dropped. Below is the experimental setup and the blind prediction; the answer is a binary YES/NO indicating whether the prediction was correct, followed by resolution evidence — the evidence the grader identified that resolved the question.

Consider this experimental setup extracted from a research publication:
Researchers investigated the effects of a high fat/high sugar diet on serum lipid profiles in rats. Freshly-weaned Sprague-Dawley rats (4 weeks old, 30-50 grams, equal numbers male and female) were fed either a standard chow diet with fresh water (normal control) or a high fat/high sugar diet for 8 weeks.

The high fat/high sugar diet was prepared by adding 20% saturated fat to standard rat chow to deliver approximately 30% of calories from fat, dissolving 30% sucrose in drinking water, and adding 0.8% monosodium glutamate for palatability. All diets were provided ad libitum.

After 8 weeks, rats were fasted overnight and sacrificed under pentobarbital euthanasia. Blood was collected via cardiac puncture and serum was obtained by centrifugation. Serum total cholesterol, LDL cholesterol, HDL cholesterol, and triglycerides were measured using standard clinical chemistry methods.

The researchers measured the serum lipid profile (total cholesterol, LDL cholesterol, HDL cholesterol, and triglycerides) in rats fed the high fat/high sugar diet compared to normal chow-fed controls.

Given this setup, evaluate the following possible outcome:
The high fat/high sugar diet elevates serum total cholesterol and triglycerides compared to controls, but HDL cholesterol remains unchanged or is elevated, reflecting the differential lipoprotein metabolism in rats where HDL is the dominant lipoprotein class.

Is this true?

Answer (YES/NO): NO